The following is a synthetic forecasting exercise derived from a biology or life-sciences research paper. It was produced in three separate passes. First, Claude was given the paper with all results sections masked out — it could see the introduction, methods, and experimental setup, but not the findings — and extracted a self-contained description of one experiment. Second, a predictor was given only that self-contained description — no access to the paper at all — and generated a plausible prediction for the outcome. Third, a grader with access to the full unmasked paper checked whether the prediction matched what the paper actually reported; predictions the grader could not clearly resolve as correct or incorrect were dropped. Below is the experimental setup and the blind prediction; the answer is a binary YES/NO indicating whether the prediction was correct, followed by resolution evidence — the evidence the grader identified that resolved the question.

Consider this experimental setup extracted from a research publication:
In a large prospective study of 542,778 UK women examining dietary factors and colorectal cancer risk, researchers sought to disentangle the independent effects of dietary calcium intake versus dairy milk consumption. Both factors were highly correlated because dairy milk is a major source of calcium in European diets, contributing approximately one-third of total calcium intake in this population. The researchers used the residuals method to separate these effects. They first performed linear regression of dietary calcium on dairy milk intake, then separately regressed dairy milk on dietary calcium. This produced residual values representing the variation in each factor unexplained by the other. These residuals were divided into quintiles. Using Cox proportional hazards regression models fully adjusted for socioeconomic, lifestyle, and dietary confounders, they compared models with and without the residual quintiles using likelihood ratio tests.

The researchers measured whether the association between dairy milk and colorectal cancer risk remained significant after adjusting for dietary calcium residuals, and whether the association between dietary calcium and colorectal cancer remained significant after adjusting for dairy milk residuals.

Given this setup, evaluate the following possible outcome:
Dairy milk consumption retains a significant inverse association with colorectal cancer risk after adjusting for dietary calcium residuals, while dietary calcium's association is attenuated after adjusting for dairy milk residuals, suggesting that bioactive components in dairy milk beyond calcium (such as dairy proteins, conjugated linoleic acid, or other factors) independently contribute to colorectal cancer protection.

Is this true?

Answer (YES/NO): NO